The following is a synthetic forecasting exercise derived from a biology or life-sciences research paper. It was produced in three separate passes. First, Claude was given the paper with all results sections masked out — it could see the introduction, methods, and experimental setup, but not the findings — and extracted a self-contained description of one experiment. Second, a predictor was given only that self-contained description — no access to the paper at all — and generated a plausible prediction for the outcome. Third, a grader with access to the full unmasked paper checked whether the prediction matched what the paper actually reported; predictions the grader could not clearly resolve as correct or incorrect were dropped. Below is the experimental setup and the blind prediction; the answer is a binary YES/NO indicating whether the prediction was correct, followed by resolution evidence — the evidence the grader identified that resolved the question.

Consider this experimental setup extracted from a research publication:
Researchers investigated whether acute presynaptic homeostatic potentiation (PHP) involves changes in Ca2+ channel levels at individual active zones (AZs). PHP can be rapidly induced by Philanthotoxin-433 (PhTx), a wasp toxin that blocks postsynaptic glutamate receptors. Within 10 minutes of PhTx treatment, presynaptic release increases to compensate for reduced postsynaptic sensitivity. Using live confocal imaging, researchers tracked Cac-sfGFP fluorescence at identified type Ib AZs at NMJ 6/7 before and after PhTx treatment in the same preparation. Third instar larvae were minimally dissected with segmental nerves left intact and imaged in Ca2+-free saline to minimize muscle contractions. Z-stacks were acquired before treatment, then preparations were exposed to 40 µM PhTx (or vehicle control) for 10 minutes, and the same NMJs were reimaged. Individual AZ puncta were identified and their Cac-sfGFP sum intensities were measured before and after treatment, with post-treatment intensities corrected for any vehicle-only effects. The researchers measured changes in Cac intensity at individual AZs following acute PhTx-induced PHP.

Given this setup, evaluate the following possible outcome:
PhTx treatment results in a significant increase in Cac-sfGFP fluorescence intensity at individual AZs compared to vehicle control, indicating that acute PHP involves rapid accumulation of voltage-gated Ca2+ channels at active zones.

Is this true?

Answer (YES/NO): YES